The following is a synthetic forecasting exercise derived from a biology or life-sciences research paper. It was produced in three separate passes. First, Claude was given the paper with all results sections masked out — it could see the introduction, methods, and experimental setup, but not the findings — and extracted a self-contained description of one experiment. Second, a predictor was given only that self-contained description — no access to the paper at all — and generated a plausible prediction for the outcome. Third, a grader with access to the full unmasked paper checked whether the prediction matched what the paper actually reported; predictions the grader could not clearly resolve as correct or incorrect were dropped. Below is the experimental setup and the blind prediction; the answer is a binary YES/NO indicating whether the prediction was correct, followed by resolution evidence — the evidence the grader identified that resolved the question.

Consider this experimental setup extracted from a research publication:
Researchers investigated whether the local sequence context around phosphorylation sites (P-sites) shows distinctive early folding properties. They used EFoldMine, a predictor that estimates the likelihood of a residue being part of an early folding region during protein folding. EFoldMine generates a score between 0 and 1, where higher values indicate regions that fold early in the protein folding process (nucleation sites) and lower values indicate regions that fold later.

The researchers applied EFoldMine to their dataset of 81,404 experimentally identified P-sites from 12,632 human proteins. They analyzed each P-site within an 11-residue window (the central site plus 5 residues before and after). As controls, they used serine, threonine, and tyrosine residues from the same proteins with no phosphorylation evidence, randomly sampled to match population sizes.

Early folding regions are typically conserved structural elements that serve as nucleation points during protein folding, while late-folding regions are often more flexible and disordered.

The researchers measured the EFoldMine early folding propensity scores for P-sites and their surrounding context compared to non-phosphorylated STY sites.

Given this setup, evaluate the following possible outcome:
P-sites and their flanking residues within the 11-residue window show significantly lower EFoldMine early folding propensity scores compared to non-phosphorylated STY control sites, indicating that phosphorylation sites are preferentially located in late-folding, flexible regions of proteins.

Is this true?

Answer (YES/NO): YES